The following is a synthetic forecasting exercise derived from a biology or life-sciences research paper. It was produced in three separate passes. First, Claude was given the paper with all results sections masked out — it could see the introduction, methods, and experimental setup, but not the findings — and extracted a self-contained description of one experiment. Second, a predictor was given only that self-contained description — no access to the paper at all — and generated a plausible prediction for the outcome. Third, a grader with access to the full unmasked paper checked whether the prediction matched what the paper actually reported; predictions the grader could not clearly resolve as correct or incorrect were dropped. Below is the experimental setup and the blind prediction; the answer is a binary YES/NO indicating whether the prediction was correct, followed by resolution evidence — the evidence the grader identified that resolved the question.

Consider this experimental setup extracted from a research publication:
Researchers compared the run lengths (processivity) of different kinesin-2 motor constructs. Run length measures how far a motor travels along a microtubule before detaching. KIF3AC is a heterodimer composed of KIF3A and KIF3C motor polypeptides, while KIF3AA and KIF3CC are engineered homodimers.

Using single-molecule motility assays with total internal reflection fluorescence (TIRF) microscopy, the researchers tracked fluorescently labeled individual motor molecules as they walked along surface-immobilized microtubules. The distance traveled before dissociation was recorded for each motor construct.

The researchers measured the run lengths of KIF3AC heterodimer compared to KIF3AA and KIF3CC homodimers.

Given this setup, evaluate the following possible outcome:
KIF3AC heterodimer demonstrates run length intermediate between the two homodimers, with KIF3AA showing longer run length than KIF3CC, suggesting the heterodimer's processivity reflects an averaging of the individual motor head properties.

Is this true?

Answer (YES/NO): NO